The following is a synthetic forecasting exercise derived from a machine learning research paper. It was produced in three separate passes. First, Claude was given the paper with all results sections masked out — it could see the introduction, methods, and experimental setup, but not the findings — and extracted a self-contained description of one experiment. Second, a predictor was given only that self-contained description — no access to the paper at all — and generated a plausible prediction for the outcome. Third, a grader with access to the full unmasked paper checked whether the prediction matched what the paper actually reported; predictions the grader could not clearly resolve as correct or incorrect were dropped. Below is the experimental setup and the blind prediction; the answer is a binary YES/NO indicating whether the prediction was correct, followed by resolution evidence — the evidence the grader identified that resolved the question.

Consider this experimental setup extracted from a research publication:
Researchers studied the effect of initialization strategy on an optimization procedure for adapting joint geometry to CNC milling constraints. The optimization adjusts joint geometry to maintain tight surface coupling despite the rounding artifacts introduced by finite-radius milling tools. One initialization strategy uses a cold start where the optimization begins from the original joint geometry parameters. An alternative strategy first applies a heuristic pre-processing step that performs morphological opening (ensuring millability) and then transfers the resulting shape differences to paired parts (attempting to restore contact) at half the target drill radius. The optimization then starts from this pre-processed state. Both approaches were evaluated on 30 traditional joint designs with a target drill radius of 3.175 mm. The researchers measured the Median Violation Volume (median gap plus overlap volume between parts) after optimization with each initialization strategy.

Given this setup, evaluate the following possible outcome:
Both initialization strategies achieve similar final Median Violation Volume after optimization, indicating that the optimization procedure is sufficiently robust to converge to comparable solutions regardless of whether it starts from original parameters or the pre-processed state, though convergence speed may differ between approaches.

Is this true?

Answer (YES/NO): NO